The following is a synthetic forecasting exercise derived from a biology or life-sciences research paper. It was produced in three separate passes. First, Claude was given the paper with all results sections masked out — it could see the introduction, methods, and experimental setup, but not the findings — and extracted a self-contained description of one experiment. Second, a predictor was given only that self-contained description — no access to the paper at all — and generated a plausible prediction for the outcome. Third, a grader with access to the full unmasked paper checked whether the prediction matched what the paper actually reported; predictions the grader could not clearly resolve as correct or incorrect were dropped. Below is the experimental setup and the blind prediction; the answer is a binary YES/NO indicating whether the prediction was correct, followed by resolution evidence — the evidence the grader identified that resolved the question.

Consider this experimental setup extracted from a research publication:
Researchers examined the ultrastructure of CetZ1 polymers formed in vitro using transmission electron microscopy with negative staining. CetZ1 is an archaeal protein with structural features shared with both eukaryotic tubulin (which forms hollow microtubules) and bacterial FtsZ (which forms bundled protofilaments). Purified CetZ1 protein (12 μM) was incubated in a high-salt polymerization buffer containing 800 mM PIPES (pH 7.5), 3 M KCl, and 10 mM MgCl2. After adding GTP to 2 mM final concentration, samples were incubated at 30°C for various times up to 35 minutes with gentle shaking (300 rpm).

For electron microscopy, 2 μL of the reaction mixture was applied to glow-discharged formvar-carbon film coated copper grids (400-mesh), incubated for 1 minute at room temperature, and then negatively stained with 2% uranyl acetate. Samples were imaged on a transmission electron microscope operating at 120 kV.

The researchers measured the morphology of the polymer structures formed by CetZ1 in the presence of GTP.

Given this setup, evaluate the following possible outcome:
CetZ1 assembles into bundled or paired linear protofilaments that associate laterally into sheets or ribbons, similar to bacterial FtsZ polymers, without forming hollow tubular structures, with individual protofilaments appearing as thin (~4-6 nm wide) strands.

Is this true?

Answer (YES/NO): NO